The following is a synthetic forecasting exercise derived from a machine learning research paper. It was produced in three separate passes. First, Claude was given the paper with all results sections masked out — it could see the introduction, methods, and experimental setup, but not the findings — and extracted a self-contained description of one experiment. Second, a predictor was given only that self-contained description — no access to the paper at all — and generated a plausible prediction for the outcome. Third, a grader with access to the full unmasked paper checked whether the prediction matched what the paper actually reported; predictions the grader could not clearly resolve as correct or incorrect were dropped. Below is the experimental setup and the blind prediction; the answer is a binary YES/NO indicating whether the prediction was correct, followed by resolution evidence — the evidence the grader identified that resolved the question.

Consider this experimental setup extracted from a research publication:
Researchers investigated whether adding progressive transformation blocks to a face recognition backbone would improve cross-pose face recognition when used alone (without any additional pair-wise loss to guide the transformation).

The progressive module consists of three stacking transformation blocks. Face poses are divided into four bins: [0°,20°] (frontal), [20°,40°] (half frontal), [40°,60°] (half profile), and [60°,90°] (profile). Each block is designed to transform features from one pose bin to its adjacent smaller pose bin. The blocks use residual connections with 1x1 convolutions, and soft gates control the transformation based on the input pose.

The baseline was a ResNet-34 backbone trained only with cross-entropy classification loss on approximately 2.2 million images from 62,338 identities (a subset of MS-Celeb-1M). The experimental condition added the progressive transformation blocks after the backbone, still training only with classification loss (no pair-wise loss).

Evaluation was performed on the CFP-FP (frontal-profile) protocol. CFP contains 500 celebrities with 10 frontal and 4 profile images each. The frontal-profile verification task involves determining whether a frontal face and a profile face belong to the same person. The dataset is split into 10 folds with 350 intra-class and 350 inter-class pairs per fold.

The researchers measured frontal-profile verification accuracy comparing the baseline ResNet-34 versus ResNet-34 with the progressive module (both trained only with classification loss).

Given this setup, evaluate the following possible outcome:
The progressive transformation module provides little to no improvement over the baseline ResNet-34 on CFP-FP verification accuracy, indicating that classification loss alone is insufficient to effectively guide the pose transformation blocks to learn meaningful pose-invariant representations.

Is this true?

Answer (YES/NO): YES